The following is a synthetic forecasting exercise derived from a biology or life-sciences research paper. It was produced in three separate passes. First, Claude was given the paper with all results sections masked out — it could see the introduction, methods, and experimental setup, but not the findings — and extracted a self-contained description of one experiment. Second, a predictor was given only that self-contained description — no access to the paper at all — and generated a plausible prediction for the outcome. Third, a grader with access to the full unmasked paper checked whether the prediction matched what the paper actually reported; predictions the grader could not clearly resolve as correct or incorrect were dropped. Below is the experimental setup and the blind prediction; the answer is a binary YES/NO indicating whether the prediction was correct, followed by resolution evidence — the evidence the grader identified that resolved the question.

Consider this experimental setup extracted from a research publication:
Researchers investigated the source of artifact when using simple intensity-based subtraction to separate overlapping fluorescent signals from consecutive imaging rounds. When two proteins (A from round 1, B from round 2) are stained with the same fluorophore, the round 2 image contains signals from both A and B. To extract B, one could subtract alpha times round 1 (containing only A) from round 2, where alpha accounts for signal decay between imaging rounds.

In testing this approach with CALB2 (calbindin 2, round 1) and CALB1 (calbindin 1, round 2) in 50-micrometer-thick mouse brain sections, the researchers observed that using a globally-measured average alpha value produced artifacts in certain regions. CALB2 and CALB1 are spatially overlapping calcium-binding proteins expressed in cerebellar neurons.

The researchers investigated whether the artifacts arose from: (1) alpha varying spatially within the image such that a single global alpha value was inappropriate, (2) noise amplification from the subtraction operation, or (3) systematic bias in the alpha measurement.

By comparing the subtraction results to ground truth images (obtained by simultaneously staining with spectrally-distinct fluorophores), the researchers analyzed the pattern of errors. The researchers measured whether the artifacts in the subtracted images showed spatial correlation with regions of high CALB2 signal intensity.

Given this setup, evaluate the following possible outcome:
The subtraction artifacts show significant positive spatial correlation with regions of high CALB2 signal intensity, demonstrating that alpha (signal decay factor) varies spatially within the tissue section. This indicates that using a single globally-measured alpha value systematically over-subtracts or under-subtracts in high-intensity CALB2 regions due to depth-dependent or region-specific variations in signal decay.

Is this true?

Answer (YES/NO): NO